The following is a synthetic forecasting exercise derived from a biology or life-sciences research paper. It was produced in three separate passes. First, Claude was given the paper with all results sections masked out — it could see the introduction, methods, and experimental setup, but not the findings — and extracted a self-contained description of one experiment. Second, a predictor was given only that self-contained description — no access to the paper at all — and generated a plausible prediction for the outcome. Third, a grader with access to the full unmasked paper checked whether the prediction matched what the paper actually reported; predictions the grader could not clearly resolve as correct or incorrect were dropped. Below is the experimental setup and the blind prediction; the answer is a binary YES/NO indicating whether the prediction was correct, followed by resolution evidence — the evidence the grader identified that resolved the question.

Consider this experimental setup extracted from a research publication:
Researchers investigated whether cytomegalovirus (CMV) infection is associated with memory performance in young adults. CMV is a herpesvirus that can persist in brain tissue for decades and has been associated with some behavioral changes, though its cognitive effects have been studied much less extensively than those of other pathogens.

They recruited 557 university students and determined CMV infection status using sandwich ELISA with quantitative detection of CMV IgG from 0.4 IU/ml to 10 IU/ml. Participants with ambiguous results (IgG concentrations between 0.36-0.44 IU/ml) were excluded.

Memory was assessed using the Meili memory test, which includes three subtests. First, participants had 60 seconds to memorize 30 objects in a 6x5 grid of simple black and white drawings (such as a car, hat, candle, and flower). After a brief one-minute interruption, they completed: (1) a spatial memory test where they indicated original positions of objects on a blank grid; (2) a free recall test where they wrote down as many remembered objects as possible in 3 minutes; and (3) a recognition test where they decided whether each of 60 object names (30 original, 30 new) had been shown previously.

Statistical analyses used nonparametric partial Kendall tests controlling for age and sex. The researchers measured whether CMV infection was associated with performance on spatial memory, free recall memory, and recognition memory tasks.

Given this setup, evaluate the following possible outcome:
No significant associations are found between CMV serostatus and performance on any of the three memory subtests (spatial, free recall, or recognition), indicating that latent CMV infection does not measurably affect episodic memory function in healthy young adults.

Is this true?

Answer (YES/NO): NO